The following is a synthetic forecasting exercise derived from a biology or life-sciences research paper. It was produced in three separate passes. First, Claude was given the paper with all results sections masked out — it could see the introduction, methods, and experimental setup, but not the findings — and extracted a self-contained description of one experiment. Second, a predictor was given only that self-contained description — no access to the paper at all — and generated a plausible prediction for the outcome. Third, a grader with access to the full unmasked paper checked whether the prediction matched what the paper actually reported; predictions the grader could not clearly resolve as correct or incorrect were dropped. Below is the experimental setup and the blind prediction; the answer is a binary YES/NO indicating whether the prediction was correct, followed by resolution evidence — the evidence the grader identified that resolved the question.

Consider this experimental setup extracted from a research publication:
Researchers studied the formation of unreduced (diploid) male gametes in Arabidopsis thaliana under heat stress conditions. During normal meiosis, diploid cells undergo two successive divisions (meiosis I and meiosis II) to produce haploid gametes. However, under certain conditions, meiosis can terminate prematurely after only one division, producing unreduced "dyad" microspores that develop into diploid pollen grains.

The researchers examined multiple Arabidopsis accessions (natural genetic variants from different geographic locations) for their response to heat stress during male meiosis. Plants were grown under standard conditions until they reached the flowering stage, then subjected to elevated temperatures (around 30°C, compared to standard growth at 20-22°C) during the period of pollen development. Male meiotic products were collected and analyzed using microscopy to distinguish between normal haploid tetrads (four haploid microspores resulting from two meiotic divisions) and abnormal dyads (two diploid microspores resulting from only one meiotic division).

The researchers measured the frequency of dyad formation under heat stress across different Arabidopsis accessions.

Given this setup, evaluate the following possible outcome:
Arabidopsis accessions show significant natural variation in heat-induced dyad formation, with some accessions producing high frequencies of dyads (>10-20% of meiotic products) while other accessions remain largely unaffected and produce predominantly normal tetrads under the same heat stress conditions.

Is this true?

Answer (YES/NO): YES